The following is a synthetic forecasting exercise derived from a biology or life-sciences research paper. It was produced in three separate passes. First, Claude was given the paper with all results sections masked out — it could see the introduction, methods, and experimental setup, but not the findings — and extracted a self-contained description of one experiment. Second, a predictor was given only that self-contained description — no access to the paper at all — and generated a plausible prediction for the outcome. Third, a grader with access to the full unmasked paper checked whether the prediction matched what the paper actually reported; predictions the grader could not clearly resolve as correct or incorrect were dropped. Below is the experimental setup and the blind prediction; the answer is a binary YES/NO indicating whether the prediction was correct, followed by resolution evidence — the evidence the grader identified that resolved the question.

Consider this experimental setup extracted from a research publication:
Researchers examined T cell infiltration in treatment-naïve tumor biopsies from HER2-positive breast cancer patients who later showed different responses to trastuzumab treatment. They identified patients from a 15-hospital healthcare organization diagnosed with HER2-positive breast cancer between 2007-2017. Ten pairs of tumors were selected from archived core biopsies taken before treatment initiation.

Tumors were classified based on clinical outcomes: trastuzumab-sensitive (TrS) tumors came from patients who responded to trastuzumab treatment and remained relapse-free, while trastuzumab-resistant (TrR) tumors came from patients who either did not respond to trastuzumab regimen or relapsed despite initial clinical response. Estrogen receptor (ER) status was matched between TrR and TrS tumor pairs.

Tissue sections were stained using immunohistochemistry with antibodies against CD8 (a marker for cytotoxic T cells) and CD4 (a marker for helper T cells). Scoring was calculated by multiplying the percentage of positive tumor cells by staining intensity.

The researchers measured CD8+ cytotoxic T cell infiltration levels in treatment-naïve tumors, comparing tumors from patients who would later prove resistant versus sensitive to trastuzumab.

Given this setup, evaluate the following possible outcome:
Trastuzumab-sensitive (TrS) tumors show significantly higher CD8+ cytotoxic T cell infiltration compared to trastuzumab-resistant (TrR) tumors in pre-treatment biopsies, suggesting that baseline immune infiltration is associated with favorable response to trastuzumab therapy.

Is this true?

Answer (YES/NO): YES